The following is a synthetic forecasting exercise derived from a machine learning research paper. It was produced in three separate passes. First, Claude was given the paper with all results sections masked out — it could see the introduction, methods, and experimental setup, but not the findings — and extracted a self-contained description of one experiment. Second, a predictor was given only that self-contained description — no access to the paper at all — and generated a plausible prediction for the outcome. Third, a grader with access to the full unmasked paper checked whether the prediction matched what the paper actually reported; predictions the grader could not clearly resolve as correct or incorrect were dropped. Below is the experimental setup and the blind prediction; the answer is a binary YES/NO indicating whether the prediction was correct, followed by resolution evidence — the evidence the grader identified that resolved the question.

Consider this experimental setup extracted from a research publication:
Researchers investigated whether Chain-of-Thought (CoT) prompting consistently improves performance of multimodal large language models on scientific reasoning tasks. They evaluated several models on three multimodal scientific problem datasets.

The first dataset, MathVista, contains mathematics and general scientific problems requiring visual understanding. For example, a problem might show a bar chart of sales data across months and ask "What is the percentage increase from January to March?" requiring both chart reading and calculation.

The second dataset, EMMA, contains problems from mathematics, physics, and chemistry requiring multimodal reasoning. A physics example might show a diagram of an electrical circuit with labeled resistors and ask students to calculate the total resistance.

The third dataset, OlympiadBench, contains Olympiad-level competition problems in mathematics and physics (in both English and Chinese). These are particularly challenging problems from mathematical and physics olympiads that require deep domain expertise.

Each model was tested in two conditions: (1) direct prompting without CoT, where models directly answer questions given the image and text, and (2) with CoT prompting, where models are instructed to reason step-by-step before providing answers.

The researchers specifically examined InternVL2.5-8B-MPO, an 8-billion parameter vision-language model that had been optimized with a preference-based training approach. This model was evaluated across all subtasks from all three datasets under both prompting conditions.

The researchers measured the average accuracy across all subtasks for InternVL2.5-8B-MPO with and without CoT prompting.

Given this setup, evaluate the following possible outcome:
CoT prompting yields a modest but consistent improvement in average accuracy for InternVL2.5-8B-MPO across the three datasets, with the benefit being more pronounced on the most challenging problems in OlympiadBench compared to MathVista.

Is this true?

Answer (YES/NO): NO